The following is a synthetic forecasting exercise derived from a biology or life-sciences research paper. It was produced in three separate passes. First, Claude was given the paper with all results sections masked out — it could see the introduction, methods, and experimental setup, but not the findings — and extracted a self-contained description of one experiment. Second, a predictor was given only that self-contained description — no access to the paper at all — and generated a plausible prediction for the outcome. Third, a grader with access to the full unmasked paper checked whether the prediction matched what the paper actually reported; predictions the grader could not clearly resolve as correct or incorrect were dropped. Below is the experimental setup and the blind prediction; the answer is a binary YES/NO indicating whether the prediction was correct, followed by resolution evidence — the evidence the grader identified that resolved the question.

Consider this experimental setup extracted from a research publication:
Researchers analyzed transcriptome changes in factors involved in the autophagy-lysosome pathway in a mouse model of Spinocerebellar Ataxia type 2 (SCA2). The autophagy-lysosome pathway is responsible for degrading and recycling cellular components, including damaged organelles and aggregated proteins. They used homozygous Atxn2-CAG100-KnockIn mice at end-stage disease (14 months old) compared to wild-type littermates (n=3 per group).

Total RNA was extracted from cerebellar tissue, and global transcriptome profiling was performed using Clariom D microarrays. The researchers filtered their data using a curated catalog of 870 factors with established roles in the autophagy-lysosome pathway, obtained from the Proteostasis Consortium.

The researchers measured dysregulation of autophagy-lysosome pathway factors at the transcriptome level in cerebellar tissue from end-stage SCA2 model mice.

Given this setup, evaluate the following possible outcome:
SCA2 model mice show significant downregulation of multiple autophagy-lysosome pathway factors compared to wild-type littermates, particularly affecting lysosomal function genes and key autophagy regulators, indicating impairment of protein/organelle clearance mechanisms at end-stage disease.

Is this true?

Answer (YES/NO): NO